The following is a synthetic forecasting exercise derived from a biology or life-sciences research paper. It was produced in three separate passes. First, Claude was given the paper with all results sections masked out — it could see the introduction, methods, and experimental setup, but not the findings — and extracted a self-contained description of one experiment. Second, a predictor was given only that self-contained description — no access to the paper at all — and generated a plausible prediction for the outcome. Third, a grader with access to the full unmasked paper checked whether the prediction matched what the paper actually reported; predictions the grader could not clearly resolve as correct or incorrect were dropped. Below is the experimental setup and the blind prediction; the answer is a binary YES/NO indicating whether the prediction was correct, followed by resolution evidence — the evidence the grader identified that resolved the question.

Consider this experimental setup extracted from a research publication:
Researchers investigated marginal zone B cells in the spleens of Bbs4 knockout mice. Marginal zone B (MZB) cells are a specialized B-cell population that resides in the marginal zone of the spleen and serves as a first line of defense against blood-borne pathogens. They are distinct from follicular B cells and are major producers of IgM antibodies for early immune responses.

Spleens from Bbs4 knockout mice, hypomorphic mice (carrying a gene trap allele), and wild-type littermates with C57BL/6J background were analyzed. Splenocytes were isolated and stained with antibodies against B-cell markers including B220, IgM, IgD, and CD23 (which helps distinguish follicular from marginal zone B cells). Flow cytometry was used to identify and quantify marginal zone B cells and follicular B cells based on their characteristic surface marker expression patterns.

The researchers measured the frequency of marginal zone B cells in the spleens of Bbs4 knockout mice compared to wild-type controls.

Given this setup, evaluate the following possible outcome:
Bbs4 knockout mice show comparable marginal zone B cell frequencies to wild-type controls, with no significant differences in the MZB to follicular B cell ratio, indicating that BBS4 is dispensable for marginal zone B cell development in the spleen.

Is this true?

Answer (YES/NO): NO